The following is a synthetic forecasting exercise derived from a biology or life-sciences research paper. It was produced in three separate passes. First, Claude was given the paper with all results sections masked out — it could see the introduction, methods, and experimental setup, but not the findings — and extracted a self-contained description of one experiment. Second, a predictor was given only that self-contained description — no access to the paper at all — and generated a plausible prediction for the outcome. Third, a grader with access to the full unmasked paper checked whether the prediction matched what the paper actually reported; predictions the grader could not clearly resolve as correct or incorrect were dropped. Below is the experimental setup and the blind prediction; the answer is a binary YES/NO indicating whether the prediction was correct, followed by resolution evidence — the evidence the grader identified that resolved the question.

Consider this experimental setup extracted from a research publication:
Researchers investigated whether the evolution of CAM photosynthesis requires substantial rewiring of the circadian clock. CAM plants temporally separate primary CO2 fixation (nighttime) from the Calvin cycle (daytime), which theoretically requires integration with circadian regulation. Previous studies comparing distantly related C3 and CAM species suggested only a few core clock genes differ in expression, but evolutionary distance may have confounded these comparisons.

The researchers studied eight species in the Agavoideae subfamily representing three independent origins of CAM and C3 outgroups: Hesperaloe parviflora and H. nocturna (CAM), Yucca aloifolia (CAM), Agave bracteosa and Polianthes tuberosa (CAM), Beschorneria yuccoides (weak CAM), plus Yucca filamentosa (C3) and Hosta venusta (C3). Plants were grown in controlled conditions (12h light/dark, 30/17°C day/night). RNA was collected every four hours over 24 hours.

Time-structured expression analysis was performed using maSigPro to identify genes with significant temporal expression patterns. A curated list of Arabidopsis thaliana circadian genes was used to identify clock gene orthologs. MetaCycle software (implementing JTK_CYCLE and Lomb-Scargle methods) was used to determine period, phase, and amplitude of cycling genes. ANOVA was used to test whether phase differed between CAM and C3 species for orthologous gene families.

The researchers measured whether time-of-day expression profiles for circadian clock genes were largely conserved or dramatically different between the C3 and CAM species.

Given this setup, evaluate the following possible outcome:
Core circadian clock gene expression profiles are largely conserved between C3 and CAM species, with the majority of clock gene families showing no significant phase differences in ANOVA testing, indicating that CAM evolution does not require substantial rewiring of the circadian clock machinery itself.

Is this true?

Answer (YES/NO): YES